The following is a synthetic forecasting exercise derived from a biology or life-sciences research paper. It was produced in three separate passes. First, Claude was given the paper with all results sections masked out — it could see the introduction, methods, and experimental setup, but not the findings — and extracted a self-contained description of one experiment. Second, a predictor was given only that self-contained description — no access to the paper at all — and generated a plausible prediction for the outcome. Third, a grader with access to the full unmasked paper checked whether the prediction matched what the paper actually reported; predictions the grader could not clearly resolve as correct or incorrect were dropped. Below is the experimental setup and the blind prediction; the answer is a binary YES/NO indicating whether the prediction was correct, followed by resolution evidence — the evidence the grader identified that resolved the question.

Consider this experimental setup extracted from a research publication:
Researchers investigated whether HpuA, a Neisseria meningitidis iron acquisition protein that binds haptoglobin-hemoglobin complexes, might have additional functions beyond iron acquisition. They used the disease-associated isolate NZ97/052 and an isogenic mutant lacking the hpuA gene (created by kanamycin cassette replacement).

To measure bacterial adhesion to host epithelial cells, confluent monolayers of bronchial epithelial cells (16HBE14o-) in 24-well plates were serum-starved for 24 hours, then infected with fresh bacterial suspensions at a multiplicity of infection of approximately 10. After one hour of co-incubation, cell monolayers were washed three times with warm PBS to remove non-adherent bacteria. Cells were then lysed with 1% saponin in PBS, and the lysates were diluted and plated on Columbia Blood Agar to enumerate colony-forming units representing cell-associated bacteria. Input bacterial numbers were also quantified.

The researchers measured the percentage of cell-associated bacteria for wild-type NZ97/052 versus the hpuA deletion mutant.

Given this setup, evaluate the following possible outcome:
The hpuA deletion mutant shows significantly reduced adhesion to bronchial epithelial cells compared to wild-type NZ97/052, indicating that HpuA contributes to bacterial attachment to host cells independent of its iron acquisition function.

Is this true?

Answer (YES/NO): YES